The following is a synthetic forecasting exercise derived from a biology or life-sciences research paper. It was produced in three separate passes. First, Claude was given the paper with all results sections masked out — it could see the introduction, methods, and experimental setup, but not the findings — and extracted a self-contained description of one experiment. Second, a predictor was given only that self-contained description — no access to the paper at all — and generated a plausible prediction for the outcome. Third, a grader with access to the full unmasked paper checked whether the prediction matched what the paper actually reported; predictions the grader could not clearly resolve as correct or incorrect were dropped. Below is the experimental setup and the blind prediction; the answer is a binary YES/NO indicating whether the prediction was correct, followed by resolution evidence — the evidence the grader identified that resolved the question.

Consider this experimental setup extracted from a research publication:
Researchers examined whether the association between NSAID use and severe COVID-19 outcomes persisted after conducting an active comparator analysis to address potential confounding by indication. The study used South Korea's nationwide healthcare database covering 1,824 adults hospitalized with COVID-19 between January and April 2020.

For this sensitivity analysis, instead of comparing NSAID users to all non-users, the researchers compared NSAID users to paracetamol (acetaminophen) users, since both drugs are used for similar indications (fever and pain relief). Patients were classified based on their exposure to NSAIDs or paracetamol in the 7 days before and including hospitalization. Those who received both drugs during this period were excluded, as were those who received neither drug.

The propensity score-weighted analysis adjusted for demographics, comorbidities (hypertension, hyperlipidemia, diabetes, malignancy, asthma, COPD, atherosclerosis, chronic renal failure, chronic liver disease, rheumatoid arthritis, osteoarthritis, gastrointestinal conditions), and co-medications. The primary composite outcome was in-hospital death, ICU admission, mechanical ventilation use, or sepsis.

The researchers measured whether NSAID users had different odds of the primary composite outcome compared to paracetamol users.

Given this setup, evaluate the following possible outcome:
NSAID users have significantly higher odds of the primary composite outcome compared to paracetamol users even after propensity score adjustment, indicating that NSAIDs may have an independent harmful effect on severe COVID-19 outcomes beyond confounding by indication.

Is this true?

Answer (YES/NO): NO